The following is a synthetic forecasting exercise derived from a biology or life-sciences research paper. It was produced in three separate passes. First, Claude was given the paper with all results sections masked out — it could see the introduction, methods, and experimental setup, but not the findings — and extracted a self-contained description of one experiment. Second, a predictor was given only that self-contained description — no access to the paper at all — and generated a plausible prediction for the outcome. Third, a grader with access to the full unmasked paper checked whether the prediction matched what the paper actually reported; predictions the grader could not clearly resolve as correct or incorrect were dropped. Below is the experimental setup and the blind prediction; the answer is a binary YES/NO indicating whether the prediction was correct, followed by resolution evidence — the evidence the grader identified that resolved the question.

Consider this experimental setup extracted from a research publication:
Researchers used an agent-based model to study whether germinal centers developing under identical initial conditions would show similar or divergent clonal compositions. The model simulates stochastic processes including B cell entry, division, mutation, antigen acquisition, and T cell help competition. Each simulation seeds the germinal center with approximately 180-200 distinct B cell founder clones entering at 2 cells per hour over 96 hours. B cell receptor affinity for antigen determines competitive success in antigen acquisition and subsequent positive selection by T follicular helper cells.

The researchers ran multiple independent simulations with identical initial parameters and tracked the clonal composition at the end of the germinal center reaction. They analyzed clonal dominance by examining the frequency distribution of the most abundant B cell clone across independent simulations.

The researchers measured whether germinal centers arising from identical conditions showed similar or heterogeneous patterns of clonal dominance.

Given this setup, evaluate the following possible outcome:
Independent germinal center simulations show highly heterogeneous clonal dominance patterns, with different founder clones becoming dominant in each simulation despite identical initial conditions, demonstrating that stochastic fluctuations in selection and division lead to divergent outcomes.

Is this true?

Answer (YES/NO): YES